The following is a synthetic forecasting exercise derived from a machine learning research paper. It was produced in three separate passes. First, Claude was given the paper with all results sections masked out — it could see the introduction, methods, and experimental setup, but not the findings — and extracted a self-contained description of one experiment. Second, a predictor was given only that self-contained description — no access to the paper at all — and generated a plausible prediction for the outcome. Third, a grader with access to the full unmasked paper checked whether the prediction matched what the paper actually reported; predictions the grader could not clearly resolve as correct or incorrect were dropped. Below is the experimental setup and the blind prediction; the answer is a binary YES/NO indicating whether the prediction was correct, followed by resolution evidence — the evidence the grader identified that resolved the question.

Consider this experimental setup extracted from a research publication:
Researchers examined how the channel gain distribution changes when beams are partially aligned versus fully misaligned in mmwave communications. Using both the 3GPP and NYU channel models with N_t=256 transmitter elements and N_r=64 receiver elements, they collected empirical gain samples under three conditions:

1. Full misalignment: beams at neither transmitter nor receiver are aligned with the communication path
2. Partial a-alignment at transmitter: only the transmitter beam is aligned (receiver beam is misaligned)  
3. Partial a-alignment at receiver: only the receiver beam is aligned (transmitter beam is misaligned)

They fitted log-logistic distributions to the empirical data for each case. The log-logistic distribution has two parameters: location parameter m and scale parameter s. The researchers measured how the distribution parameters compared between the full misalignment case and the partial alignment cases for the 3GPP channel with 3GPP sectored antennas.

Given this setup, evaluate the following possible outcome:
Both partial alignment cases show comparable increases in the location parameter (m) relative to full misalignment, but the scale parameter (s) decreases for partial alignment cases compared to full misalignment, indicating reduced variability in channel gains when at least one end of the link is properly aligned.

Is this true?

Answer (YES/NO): NO